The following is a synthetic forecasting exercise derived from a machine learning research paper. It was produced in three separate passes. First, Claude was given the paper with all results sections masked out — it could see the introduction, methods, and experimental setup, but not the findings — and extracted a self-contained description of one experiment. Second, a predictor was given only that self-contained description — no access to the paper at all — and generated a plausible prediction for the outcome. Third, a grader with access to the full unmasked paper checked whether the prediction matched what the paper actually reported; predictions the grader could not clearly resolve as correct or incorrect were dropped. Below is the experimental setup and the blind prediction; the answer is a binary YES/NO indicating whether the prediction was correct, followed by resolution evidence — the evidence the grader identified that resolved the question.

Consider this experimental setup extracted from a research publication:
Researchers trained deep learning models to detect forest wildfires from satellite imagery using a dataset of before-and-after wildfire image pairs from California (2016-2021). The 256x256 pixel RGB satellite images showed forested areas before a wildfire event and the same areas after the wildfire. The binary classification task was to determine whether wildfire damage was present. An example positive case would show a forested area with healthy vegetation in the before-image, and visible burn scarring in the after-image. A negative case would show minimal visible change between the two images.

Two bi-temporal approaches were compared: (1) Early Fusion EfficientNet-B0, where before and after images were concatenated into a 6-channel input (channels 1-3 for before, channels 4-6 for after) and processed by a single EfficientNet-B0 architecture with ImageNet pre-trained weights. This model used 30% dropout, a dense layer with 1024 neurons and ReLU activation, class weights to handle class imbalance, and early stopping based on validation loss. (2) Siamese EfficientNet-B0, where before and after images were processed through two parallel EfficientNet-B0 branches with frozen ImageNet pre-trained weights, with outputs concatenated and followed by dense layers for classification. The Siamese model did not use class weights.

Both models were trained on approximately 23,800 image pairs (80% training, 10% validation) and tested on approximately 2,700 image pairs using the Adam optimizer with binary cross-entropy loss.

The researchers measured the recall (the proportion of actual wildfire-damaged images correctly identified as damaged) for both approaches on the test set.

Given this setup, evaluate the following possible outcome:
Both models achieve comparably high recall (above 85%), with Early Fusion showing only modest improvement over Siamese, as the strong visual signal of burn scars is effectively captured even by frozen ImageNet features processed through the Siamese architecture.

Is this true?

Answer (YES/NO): NO